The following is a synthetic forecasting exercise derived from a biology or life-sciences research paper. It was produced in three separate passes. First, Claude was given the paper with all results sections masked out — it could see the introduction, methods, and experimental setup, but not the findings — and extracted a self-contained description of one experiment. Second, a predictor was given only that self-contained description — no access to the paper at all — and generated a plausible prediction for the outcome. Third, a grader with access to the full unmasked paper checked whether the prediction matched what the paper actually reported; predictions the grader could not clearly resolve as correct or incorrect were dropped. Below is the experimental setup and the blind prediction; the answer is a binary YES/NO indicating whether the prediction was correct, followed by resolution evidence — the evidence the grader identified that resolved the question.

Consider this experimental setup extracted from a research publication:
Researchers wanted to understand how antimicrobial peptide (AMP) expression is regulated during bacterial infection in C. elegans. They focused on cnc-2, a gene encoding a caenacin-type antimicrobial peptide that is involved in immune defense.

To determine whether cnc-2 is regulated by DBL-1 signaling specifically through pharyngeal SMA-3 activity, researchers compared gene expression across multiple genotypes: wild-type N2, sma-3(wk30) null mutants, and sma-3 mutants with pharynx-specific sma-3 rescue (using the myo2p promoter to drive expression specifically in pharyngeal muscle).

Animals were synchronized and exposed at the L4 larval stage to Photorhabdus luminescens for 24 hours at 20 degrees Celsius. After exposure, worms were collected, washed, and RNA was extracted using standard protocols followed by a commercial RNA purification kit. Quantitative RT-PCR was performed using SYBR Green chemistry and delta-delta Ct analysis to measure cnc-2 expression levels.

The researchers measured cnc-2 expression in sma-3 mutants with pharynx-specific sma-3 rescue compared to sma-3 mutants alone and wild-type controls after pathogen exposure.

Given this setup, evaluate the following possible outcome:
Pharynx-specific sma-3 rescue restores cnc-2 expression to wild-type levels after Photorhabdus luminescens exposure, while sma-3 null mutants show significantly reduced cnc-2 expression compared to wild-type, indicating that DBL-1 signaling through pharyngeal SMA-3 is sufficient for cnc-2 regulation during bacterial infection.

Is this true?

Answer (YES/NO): YES